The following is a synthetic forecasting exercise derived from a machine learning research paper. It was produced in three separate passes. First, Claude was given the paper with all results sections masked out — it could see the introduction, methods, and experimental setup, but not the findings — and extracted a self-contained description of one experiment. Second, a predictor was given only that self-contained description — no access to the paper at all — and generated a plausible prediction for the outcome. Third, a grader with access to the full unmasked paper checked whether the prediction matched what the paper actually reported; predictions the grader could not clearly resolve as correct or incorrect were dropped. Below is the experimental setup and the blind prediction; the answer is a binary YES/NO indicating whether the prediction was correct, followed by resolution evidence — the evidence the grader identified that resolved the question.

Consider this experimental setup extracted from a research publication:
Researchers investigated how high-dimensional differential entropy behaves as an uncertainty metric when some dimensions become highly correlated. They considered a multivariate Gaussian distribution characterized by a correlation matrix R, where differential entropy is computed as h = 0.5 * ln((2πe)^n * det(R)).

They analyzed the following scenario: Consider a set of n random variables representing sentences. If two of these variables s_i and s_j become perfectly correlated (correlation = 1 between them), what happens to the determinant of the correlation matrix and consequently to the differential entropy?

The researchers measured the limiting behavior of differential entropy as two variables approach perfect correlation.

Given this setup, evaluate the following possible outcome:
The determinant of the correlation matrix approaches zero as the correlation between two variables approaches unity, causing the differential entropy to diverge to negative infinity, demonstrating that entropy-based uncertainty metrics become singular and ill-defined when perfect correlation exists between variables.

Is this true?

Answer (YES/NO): YES